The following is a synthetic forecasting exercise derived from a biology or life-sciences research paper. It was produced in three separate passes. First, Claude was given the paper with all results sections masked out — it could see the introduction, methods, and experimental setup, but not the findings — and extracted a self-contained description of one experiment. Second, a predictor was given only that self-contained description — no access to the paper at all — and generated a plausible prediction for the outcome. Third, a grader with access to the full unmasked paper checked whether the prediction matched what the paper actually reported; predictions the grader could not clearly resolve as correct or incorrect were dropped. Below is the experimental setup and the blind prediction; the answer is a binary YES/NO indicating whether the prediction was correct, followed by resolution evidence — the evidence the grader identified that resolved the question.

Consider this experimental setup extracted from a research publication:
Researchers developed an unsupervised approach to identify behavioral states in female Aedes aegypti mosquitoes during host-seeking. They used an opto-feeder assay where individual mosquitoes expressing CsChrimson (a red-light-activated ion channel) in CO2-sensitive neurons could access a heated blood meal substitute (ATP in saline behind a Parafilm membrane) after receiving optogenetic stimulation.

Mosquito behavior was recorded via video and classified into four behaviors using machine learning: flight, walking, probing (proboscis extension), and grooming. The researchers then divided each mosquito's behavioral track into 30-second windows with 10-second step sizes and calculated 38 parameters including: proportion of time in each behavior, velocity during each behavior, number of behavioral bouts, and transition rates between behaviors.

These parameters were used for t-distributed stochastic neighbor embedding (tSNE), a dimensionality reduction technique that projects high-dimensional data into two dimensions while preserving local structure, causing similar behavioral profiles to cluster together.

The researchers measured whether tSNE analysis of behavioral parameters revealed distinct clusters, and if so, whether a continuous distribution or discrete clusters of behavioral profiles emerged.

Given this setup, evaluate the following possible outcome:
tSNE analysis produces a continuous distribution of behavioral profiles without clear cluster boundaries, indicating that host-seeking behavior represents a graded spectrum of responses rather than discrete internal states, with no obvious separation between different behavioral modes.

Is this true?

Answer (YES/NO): NO